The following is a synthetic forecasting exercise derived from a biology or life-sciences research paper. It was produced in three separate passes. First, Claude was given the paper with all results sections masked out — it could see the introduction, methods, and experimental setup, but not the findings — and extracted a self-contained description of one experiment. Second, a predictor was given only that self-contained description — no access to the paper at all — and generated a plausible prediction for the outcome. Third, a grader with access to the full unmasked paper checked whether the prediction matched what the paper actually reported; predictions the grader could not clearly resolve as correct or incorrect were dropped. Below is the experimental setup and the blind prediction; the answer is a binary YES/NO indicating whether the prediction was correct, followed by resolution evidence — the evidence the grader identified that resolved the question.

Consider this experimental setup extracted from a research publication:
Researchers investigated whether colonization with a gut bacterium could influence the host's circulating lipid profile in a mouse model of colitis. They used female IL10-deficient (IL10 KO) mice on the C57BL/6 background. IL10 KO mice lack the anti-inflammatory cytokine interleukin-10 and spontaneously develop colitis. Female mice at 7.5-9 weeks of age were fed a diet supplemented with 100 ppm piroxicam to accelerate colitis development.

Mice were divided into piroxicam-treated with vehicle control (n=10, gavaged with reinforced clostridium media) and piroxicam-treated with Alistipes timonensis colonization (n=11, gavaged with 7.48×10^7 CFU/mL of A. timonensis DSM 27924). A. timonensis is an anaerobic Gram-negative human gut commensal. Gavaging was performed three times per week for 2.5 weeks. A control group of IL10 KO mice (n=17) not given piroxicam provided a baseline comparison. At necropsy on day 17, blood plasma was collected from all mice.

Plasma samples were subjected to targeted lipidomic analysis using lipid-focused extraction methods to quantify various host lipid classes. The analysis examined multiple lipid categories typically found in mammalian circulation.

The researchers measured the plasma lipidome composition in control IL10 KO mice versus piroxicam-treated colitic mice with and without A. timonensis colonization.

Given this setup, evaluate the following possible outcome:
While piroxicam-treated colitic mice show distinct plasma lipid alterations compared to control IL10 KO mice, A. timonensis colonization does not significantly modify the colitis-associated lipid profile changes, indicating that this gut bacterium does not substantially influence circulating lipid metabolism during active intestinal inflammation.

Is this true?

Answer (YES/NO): NO